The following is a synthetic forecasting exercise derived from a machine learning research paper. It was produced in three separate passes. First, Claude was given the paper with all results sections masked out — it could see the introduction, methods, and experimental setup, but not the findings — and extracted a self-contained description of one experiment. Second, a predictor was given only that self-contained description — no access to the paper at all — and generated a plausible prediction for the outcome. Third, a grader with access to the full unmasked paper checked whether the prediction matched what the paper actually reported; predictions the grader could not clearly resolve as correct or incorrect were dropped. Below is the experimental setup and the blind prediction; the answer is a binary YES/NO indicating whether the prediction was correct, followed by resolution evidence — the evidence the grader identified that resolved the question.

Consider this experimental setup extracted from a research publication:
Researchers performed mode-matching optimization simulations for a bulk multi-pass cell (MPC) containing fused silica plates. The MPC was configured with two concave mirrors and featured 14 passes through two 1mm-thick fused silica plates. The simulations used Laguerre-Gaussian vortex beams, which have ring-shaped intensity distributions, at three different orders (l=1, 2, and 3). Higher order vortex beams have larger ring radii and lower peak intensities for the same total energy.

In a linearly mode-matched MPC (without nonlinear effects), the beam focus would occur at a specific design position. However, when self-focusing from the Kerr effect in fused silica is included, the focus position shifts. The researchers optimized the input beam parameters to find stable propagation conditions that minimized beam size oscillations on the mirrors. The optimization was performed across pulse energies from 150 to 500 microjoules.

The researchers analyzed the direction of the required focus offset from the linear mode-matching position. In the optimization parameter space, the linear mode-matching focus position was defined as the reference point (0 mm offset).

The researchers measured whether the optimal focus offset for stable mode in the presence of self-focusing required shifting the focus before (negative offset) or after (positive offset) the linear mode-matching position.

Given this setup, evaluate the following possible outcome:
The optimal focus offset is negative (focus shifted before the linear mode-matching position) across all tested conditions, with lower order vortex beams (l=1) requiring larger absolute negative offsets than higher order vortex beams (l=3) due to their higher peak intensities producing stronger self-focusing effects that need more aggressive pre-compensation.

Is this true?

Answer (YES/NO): NO